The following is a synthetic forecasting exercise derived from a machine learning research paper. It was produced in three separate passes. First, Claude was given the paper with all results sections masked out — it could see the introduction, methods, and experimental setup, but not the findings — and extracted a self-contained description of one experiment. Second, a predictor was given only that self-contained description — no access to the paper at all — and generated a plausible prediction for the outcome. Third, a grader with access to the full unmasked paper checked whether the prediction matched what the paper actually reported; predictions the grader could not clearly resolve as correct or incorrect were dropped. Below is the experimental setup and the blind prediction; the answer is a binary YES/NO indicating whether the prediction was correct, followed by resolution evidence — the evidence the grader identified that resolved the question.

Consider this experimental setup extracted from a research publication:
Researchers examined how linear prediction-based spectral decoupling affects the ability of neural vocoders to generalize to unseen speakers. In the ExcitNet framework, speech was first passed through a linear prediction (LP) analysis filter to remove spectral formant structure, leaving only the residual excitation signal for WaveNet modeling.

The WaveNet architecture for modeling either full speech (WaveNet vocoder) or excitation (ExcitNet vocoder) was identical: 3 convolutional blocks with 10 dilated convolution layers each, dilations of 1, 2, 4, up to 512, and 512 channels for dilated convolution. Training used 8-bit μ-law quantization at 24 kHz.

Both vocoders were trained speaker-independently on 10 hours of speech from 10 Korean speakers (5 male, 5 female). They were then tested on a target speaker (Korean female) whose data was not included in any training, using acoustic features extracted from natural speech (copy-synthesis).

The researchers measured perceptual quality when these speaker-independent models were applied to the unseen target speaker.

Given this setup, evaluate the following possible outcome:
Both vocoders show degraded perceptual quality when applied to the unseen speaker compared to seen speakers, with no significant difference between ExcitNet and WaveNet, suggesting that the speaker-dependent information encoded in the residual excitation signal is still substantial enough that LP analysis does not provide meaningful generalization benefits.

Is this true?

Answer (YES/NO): NO